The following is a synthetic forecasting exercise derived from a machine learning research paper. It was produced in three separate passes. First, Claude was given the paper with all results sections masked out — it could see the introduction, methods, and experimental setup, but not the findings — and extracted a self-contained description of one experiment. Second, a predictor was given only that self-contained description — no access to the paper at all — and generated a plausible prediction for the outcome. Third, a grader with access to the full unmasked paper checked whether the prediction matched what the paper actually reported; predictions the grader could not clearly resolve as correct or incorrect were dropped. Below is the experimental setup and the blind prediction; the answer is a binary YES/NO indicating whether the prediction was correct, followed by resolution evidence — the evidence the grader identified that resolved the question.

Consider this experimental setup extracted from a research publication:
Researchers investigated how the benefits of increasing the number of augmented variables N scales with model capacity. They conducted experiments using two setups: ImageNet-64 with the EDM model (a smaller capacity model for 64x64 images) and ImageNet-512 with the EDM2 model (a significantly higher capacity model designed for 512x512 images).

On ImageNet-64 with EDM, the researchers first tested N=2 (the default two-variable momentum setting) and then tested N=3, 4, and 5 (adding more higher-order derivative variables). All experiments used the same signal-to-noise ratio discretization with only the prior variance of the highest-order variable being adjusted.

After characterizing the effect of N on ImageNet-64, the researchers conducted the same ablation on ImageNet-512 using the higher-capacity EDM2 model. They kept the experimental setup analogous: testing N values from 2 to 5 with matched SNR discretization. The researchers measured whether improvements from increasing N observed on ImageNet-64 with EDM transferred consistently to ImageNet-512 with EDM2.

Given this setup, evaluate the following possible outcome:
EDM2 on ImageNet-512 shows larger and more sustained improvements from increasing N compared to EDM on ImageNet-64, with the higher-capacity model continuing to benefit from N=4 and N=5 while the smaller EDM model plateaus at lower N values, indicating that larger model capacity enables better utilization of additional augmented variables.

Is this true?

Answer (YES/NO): NO